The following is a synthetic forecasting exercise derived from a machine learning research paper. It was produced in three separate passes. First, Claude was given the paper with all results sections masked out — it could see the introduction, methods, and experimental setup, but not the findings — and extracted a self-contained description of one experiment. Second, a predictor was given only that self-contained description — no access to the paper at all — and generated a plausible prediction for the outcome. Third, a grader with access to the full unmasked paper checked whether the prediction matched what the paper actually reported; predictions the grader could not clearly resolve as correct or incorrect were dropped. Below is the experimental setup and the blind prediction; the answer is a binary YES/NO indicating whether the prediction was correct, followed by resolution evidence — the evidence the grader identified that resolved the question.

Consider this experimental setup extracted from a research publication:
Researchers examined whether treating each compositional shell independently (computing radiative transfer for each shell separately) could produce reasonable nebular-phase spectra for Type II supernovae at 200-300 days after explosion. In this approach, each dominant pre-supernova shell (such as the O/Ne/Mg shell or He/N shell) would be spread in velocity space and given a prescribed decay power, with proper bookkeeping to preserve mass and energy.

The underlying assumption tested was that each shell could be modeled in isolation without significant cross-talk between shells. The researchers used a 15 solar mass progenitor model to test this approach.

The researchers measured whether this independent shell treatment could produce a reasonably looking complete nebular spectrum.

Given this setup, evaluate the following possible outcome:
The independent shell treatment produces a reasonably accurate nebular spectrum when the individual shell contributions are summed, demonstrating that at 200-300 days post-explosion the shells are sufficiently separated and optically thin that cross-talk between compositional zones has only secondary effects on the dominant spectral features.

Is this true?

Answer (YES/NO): NO